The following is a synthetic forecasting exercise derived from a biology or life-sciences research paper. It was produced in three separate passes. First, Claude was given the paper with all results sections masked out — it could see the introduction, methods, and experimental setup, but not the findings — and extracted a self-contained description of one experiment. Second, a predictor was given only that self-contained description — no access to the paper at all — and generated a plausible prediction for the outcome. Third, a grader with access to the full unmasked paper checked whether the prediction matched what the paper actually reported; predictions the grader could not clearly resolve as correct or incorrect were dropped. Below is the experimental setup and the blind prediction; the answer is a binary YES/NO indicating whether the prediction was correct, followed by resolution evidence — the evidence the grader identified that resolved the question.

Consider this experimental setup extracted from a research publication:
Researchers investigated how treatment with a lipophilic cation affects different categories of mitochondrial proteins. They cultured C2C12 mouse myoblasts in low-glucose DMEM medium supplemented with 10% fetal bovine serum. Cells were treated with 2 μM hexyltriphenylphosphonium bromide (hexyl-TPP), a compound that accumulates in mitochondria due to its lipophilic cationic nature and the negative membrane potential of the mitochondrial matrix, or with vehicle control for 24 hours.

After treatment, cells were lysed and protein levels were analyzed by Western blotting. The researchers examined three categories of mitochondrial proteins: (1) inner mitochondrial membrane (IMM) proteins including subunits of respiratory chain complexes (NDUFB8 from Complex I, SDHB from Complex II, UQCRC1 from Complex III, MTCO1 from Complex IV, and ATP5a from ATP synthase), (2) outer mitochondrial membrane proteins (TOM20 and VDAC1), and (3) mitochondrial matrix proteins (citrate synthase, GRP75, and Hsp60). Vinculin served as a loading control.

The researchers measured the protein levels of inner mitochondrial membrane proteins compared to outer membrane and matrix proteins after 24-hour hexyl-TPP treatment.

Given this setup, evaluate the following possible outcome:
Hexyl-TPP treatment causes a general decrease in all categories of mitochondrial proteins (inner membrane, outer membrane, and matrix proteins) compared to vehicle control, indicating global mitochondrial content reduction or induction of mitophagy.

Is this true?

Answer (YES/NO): NO